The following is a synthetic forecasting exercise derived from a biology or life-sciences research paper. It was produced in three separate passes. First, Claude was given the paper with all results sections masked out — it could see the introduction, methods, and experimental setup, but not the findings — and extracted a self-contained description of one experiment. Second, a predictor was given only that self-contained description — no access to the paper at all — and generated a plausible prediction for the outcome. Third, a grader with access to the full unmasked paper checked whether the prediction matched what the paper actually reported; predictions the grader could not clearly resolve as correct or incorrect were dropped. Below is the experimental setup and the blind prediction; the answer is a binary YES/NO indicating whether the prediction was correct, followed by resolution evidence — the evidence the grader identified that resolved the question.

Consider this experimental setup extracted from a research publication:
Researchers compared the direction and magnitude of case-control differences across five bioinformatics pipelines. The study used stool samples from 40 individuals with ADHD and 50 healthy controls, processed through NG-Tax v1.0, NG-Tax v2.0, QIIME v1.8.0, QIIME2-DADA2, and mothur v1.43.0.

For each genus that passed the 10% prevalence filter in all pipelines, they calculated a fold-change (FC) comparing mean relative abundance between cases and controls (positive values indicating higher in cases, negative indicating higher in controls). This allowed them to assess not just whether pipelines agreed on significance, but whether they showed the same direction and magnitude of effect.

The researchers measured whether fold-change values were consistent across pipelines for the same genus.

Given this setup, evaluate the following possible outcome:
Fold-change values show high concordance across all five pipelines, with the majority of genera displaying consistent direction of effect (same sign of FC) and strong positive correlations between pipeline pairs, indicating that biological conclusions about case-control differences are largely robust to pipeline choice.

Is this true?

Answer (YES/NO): NO